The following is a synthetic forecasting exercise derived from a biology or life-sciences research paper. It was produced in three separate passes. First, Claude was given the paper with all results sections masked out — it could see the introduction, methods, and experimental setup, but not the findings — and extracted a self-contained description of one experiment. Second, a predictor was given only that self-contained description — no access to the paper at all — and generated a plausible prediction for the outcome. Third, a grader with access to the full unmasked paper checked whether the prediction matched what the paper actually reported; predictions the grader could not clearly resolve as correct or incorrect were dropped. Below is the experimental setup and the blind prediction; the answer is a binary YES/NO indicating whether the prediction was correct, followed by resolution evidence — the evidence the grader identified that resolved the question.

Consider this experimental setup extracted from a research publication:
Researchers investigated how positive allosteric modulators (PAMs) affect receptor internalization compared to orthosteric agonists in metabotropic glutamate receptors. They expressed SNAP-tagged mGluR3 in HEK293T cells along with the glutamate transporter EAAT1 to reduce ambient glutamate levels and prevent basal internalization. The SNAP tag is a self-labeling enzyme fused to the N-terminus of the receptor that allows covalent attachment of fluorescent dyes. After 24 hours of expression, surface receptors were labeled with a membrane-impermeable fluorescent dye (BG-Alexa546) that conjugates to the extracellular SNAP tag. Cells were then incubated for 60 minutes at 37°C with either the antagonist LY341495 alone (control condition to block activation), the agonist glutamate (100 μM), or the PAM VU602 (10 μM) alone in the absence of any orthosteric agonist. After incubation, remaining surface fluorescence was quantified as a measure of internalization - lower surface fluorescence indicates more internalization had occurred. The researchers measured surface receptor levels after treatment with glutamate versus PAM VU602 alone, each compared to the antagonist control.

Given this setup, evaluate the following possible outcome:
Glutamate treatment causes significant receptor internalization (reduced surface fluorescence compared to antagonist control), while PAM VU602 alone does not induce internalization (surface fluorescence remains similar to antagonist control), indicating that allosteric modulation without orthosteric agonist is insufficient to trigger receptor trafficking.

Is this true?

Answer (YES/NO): NO